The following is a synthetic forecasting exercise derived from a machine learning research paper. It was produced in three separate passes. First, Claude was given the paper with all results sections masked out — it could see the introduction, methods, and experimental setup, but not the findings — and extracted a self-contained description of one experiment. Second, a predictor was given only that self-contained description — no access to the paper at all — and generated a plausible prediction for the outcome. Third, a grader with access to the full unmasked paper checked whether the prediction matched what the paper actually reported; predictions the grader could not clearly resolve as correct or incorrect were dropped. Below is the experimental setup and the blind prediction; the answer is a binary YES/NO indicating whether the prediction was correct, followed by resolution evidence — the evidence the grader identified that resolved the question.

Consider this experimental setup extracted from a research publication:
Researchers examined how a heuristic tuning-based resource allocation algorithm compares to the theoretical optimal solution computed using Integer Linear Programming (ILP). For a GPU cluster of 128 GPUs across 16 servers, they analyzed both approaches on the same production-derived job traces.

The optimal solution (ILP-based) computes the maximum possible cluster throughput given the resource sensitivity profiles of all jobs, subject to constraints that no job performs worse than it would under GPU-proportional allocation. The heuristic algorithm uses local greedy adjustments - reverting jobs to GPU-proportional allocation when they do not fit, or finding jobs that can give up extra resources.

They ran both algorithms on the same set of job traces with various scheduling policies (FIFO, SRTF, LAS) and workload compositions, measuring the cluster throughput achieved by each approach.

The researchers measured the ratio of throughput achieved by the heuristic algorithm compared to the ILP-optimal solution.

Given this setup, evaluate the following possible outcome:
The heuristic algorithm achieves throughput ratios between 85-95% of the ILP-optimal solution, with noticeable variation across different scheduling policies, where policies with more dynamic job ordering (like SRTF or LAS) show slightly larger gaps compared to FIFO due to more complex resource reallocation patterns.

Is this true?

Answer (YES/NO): NO